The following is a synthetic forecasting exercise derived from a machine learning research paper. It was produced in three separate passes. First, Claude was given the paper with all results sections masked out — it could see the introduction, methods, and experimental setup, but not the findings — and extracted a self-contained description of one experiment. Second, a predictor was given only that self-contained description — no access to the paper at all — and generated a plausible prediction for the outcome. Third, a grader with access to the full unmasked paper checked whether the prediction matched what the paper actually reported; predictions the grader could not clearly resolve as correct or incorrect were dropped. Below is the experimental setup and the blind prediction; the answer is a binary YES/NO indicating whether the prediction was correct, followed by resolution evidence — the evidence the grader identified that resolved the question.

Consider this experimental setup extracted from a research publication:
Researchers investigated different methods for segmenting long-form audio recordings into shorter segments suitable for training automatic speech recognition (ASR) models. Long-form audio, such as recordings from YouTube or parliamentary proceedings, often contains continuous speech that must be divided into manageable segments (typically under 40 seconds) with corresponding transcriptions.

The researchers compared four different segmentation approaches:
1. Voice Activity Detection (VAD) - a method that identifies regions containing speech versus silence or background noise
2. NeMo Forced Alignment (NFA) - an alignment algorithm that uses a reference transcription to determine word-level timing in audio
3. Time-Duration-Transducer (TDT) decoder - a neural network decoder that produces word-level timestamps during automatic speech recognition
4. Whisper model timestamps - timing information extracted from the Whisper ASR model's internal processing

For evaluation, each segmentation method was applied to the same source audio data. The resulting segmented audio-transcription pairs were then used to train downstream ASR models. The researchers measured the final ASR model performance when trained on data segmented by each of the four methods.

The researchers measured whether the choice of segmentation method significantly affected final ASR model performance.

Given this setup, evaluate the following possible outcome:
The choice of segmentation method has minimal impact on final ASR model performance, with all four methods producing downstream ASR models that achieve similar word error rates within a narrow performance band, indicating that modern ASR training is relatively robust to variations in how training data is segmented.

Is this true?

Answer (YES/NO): YES